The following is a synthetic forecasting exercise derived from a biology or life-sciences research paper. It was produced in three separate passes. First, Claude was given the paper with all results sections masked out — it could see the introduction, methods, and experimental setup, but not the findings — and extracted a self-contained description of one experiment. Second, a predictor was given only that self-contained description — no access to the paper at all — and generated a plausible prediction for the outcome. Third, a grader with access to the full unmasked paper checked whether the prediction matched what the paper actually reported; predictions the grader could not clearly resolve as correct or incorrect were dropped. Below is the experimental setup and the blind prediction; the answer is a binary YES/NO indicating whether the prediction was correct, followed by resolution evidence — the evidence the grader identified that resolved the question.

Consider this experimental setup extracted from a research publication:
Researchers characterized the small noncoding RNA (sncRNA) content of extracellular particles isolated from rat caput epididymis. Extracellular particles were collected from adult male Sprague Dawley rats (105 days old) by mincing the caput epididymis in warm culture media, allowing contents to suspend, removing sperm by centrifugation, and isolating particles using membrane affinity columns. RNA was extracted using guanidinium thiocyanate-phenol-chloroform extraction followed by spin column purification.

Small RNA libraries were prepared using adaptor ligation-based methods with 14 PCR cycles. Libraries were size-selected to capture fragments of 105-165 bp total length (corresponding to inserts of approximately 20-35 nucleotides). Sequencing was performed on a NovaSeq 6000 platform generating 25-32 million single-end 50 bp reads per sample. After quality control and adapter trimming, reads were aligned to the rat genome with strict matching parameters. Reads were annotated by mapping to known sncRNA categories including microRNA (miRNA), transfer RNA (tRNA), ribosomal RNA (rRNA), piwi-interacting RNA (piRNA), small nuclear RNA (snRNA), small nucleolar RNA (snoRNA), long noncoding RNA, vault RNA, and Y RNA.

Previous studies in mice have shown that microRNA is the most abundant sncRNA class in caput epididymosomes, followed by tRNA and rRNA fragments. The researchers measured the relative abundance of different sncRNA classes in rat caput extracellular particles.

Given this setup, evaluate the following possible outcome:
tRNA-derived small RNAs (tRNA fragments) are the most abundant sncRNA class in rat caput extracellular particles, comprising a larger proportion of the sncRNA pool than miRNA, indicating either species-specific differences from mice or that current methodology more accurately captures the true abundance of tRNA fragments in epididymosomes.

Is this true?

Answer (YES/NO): YES